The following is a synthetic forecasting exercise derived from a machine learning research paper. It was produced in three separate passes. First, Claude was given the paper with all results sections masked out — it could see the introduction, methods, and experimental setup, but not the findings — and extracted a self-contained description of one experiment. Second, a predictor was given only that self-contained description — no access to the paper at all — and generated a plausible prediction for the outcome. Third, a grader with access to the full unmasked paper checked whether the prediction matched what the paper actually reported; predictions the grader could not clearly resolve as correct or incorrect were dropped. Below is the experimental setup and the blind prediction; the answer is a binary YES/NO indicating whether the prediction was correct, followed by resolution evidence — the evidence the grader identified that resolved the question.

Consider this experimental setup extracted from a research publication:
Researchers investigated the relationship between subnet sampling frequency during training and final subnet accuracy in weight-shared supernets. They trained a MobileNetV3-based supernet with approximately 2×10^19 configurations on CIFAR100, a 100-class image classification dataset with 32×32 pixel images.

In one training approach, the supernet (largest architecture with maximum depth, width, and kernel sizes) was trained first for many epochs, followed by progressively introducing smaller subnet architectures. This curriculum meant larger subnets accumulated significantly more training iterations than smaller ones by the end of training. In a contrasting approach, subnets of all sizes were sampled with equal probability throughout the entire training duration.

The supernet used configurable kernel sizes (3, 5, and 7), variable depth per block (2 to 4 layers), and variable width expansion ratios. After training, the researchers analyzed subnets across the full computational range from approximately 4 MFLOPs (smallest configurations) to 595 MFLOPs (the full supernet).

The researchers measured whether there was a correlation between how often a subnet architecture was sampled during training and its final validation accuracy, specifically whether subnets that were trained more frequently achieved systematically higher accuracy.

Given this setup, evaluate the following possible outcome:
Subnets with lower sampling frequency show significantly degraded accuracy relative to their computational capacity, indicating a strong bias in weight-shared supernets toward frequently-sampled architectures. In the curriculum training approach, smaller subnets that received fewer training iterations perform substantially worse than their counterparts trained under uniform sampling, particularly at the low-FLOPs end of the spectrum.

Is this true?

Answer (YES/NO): YES